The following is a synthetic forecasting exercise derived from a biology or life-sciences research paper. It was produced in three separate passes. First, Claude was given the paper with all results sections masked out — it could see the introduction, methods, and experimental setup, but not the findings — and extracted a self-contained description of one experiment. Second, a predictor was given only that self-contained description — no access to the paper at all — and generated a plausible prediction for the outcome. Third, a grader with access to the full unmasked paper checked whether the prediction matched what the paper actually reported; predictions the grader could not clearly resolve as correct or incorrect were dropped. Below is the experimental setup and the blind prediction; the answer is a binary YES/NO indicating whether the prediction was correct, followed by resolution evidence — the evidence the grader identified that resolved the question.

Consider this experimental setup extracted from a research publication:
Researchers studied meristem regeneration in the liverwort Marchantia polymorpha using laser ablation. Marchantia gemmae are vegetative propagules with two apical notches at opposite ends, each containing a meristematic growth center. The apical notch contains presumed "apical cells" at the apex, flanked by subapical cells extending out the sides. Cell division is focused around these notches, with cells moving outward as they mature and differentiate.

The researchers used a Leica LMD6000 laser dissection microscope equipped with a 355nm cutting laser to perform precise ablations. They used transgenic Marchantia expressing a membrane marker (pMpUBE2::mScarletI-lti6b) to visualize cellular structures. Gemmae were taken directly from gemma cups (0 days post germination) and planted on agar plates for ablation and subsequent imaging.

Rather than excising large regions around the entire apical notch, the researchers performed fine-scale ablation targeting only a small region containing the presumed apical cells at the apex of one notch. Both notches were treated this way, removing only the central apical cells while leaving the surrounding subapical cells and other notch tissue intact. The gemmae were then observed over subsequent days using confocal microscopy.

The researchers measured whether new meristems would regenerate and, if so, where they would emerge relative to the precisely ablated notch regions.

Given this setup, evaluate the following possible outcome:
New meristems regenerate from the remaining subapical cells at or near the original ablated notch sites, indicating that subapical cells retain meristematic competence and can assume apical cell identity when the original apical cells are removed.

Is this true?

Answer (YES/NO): NO